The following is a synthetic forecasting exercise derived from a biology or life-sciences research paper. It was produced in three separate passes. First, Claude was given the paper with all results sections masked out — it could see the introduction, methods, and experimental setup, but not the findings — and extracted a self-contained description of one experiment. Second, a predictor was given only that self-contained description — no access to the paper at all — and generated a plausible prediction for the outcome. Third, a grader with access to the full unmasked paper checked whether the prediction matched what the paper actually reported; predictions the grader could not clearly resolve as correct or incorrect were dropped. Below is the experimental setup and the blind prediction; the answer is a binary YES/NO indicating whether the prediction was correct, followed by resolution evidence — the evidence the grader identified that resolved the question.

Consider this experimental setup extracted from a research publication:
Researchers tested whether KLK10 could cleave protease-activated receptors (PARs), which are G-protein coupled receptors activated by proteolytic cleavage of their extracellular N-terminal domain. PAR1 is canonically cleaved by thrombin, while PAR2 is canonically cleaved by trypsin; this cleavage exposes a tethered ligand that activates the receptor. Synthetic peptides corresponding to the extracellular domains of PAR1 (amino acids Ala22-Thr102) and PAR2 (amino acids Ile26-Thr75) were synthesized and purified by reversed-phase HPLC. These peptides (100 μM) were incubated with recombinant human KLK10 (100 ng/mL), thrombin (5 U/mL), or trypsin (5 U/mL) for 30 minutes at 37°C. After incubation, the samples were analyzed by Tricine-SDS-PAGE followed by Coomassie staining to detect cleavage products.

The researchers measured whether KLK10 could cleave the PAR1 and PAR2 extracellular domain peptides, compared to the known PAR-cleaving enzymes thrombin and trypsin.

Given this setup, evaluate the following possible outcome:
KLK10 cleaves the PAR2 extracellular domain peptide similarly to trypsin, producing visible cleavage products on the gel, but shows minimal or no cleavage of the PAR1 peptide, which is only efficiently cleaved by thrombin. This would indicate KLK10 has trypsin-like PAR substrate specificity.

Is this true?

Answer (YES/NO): NO